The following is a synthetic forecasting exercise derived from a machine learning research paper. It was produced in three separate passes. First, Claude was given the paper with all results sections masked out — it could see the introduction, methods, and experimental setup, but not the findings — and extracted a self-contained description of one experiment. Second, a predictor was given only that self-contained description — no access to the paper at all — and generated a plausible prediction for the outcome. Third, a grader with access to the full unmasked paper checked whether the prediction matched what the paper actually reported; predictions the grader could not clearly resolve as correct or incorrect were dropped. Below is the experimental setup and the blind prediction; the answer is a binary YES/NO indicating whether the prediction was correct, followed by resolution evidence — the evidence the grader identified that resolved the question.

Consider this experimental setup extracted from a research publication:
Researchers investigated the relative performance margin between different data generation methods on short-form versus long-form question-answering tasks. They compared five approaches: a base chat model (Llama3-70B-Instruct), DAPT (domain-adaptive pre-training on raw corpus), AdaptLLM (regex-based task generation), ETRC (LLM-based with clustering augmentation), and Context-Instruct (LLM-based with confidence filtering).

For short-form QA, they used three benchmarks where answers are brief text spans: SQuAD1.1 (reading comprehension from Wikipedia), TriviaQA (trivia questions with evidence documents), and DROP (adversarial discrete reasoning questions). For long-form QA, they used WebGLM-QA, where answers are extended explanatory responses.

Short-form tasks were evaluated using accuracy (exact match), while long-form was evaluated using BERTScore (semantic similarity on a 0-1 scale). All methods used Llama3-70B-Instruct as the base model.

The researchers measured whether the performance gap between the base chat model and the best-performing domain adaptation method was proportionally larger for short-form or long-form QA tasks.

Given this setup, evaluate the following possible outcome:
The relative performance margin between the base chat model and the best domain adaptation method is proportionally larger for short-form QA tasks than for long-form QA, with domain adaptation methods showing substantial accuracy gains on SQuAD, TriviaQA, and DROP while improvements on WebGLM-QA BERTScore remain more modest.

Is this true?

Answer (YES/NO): YES